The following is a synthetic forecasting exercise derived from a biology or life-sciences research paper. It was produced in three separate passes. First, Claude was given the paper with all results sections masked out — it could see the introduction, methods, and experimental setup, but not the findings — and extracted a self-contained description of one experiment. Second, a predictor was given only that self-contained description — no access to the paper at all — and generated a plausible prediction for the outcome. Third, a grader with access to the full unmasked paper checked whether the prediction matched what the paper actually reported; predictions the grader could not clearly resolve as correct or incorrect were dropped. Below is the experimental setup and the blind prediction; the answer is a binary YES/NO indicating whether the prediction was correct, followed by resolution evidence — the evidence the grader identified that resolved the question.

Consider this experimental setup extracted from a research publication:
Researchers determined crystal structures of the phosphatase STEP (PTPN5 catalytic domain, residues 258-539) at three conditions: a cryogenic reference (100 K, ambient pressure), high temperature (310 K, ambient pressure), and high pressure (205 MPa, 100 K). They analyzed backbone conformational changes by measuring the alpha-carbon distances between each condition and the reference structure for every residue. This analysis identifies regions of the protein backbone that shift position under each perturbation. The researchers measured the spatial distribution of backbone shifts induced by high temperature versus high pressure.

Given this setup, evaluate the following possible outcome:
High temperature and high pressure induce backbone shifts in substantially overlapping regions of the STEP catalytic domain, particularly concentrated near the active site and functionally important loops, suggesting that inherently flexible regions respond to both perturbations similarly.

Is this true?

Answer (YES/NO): NO